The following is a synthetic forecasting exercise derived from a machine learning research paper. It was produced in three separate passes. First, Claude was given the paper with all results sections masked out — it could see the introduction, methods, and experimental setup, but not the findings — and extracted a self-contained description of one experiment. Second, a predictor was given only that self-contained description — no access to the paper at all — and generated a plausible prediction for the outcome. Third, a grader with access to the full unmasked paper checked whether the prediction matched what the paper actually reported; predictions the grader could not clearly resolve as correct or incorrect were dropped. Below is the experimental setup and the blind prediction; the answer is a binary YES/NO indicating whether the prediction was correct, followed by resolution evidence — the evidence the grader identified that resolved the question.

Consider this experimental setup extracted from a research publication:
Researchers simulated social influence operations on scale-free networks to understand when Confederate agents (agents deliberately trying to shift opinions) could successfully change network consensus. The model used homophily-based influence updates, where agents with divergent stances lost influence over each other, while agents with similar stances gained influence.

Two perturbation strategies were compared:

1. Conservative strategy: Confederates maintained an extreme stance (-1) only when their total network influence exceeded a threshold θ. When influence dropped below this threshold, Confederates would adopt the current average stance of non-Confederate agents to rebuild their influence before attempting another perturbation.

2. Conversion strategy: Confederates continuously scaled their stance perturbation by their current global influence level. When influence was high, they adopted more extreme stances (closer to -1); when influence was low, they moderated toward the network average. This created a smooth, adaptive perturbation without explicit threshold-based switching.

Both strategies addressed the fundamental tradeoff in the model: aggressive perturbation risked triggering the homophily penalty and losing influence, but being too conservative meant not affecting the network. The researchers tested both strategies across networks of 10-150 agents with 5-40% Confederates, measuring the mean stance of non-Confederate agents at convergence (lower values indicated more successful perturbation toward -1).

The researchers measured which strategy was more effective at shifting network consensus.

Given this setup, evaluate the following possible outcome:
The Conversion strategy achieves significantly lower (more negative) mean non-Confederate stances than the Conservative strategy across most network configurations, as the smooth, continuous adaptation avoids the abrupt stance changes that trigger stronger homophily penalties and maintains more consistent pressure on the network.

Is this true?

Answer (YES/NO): NO